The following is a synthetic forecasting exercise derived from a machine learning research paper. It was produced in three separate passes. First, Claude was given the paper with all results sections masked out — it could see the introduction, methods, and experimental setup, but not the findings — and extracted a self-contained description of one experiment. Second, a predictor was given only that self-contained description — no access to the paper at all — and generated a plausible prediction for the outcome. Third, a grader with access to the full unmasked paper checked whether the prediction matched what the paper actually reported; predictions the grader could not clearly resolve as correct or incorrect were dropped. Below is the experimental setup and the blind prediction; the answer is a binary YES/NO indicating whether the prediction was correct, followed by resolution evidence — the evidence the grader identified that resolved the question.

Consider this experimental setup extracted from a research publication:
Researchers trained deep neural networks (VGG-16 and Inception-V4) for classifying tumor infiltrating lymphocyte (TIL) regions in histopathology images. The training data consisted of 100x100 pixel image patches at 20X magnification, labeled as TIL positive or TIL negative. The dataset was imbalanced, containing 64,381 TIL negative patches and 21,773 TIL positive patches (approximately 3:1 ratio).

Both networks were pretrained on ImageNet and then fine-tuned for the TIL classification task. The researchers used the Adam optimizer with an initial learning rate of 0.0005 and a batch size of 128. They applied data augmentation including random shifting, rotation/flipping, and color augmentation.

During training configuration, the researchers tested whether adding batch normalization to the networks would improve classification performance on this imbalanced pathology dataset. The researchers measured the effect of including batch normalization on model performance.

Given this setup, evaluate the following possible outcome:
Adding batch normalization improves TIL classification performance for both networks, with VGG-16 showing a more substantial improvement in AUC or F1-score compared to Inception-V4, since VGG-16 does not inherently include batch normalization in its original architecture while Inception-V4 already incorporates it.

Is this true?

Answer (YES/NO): NO